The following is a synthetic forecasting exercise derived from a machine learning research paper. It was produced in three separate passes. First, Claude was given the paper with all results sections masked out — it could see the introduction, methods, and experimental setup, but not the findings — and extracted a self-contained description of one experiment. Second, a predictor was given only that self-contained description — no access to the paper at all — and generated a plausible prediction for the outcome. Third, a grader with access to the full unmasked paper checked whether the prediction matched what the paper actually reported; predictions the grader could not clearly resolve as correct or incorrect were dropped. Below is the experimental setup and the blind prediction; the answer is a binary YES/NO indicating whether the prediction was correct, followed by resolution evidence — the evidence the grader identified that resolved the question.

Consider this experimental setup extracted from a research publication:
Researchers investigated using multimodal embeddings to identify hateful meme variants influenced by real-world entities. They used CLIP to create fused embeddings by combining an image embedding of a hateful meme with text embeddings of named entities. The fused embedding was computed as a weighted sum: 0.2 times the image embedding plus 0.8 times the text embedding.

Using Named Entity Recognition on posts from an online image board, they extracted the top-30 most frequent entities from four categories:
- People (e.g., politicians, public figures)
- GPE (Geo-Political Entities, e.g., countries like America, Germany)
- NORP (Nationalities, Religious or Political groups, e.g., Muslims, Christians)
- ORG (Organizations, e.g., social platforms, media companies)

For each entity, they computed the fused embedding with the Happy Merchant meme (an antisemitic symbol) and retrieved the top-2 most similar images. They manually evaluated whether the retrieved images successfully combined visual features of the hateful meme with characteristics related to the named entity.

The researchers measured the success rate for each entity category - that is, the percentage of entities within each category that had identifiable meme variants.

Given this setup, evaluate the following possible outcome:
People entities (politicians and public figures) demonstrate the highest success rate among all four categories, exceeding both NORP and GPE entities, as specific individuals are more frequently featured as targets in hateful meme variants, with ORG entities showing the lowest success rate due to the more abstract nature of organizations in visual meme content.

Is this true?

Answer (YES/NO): NO